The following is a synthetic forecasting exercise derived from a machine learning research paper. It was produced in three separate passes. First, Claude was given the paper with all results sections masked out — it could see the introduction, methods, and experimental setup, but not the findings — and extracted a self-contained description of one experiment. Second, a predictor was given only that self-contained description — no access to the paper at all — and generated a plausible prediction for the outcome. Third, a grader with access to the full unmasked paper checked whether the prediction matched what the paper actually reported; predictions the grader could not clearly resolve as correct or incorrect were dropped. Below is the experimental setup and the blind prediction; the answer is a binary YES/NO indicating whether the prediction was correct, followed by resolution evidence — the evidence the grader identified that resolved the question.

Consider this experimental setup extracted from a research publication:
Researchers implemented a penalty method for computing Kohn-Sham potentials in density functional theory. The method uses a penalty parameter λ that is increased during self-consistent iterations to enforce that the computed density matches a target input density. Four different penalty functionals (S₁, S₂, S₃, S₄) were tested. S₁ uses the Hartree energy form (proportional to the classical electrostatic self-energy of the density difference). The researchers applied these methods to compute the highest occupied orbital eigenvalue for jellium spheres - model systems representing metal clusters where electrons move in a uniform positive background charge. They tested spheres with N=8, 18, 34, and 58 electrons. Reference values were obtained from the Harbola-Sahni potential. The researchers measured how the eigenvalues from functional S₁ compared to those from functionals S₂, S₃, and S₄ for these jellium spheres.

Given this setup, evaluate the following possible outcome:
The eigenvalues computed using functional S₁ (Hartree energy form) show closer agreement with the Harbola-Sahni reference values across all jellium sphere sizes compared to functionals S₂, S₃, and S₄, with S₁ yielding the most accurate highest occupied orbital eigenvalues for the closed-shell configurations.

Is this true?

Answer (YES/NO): NO